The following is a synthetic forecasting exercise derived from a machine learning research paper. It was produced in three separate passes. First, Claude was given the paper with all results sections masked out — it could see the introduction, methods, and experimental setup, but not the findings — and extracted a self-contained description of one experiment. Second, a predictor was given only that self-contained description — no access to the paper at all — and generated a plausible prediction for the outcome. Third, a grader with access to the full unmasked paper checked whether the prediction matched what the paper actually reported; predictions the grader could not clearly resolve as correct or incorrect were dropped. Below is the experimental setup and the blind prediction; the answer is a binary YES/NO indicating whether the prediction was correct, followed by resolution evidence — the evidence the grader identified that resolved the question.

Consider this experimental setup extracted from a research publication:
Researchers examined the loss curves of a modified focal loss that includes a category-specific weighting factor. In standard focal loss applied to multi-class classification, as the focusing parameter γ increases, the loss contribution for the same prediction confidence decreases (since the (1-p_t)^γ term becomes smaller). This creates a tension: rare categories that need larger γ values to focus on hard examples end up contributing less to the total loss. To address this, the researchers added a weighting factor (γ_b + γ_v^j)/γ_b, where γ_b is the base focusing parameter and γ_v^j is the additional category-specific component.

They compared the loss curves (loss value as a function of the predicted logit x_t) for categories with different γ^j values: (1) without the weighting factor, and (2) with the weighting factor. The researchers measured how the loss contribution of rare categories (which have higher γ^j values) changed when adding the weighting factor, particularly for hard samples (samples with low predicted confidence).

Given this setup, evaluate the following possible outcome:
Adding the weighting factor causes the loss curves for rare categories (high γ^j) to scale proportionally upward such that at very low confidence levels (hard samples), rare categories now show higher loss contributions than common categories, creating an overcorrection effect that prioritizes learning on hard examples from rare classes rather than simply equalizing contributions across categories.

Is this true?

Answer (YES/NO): YES